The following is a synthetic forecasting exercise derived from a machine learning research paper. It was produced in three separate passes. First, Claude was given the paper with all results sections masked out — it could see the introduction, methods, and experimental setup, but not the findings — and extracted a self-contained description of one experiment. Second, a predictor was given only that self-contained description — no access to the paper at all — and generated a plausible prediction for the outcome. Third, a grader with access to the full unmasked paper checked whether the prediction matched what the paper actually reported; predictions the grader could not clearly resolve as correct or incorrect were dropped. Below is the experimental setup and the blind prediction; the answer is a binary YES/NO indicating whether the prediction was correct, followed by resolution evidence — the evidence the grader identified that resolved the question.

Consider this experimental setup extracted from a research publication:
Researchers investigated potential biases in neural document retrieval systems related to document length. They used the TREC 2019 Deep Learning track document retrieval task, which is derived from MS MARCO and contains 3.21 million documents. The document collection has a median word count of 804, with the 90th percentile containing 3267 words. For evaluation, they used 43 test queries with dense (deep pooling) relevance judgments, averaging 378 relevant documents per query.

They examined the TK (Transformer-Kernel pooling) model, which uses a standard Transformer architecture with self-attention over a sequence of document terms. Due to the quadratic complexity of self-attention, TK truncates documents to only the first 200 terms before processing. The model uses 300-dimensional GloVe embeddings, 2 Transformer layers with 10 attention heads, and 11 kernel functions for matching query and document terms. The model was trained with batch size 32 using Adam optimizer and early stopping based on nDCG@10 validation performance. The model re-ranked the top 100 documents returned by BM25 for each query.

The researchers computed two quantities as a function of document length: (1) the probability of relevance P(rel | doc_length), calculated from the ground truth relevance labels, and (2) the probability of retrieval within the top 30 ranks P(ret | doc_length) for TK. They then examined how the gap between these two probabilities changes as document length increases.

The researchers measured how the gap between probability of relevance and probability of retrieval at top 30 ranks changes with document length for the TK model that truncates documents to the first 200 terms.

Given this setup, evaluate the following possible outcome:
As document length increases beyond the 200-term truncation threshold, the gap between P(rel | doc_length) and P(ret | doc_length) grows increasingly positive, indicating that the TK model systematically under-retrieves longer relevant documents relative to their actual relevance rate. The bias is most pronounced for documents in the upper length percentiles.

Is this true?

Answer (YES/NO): YES